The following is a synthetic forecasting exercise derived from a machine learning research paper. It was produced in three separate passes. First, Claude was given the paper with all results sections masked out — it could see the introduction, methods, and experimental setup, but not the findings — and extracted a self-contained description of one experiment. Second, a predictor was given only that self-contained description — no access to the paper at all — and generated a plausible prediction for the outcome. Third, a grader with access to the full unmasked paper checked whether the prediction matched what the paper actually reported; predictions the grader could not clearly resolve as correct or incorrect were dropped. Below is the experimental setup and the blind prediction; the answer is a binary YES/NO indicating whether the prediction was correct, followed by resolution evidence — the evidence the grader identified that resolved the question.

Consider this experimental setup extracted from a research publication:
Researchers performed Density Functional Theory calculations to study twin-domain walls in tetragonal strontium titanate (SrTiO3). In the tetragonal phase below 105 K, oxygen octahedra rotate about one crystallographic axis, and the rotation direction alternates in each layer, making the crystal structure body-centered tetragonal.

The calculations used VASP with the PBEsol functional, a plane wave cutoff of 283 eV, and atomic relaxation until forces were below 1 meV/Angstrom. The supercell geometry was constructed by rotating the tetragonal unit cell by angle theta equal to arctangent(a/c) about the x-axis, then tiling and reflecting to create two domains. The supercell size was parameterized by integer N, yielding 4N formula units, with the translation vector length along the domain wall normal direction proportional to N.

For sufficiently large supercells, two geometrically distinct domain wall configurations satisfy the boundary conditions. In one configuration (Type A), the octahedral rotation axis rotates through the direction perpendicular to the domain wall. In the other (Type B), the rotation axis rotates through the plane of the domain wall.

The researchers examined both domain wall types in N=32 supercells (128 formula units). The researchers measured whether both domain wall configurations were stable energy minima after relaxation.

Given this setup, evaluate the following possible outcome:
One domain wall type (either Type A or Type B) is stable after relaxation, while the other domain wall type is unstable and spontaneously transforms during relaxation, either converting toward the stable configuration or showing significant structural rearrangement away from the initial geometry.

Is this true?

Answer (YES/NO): NO